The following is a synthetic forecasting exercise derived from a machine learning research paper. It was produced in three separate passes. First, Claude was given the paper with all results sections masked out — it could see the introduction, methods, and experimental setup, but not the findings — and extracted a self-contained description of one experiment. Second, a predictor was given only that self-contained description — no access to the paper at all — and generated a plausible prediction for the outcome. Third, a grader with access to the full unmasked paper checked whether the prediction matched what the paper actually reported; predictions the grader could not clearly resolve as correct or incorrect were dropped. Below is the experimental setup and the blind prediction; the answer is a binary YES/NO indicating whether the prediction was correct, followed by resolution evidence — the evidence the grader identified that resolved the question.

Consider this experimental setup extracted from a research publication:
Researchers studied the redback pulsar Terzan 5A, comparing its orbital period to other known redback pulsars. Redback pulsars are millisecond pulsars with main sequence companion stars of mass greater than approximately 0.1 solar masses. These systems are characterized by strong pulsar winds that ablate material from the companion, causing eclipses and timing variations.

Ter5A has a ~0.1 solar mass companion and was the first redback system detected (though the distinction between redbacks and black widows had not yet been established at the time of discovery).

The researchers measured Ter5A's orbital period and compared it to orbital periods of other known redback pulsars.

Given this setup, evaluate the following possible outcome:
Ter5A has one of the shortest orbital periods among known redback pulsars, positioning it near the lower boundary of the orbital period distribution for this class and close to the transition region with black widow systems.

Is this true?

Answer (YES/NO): YES